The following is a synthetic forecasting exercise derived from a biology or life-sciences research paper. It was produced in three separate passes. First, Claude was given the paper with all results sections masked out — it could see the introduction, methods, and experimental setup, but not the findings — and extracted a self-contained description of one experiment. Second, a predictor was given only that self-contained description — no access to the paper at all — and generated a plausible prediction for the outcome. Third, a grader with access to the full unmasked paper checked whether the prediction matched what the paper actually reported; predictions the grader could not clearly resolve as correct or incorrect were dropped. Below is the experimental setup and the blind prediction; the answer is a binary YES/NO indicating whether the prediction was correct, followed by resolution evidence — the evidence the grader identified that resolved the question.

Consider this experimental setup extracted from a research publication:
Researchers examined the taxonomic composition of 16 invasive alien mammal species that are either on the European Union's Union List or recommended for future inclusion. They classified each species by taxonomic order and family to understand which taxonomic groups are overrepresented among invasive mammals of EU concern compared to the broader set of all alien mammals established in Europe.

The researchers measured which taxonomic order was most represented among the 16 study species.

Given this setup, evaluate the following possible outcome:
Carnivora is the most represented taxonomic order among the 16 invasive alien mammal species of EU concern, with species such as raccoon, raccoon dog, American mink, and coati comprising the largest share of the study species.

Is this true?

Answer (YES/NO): NO